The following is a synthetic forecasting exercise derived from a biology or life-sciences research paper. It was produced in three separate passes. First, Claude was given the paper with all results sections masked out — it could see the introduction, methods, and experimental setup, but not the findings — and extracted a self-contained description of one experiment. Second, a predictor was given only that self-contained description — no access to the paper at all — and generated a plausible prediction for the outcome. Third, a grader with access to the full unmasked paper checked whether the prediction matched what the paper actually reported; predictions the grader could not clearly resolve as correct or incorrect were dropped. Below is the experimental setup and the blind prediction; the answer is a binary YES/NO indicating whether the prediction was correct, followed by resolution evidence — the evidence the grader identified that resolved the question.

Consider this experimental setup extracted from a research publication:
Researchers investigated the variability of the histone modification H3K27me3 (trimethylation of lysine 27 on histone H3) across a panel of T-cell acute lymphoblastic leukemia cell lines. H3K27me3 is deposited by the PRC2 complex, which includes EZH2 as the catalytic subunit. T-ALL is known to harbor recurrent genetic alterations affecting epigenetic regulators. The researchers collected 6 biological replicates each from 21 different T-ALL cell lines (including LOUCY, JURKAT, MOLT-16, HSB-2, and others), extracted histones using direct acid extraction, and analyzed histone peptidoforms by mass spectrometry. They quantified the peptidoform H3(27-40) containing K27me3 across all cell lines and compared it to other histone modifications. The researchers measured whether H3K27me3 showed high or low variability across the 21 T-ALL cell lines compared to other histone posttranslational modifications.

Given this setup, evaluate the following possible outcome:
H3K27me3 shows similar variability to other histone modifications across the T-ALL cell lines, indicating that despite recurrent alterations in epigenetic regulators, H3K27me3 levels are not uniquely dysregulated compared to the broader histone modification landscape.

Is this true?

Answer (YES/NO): NO